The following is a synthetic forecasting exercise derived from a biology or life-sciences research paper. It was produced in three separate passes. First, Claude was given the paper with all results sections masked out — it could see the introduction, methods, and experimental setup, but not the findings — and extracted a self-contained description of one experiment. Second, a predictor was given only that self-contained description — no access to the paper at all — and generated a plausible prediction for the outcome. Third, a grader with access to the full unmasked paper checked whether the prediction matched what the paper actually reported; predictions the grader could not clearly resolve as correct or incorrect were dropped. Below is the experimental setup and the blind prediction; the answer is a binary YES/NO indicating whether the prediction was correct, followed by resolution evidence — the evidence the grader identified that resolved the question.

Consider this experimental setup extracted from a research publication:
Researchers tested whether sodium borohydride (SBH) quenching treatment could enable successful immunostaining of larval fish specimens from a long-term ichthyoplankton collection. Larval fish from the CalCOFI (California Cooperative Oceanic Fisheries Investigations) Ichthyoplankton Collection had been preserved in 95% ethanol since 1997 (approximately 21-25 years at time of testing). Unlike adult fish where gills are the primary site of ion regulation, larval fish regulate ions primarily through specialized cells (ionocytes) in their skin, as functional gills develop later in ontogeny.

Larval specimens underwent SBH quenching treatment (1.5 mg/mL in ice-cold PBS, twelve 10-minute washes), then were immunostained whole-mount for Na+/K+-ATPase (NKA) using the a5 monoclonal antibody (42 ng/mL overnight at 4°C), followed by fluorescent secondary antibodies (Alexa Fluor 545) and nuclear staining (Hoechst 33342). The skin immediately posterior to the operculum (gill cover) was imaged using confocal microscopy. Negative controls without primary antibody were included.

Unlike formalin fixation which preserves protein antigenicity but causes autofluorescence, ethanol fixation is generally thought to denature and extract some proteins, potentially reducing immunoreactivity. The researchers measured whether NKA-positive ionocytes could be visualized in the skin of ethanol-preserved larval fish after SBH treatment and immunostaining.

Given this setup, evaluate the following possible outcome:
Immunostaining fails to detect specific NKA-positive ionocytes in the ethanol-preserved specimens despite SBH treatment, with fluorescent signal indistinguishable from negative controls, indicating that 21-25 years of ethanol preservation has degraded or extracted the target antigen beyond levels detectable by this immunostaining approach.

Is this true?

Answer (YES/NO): NO